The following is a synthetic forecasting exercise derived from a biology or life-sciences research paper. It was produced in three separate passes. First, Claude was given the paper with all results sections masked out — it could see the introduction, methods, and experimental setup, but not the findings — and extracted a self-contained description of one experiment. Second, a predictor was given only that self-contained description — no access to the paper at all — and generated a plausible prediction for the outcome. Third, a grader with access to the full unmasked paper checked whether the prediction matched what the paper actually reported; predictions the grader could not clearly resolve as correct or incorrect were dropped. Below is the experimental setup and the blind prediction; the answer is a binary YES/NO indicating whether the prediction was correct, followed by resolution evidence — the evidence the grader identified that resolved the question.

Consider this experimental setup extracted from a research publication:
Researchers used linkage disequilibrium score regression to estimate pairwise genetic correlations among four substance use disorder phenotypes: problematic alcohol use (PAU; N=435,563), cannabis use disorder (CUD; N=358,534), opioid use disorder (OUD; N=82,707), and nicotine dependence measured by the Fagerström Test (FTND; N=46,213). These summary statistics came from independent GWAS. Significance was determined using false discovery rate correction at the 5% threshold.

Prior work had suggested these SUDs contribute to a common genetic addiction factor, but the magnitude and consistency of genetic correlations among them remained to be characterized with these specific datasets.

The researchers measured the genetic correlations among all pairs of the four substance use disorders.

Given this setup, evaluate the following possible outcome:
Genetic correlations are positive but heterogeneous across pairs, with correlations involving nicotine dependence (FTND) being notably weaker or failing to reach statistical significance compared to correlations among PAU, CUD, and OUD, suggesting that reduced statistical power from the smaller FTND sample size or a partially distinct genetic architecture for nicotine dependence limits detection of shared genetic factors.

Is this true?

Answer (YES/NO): NO